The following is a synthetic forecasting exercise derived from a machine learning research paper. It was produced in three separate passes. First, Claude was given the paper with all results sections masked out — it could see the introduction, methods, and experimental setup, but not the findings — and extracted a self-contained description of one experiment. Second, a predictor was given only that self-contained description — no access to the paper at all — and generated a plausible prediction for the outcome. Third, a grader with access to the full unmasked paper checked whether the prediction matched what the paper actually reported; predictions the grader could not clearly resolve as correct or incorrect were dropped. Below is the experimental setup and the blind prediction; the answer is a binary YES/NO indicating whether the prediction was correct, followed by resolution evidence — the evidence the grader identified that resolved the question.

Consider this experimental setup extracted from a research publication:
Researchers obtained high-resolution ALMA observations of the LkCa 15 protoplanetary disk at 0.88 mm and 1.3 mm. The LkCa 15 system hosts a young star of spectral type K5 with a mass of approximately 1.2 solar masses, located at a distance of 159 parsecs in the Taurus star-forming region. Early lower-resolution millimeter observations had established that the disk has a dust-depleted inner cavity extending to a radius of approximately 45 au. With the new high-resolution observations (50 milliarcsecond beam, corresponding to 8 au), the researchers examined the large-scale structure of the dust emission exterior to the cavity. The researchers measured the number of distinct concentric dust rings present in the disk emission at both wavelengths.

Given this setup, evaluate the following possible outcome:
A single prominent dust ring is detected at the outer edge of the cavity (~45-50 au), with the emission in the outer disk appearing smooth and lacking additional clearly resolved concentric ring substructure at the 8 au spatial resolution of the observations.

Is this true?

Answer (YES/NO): NO